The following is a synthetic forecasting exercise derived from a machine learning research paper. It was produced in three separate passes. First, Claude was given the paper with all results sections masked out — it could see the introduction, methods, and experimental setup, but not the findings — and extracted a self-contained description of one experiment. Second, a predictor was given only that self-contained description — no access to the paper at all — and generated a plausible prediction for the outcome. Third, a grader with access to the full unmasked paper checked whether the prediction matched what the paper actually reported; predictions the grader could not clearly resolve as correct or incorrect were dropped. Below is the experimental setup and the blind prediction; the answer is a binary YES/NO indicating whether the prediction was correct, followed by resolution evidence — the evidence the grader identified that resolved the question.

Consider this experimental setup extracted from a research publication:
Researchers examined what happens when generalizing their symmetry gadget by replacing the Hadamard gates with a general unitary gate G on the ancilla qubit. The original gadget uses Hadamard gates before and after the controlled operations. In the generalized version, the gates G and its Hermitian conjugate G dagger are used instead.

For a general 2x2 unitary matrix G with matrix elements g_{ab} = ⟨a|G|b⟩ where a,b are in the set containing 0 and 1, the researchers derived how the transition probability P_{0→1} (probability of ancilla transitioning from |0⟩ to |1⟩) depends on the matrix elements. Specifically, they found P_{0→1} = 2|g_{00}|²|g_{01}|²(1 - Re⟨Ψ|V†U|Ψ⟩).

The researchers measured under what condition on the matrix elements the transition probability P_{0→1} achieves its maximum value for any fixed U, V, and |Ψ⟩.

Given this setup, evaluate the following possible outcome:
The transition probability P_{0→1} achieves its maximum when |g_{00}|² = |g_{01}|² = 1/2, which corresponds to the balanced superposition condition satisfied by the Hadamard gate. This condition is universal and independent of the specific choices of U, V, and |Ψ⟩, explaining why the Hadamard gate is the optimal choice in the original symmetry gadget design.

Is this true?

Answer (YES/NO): YES